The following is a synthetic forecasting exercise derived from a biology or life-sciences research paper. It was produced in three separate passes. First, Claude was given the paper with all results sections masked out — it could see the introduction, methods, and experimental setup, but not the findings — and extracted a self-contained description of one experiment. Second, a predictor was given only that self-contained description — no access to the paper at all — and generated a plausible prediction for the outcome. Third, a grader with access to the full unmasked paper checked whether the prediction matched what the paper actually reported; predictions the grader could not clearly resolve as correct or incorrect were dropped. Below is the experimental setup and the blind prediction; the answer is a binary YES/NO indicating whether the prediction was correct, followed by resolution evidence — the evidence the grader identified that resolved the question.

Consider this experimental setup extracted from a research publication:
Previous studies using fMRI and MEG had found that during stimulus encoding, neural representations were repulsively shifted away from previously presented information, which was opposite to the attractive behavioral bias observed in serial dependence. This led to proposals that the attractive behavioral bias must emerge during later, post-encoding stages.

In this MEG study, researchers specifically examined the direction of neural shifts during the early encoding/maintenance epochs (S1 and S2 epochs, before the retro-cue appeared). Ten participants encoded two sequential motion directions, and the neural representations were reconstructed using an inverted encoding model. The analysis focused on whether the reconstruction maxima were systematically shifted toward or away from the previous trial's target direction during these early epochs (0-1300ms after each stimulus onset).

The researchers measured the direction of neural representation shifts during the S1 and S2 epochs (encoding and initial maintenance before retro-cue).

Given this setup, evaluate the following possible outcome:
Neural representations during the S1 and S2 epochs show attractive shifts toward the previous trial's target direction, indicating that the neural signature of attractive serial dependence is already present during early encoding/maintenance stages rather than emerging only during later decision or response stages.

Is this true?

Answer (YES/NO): NO